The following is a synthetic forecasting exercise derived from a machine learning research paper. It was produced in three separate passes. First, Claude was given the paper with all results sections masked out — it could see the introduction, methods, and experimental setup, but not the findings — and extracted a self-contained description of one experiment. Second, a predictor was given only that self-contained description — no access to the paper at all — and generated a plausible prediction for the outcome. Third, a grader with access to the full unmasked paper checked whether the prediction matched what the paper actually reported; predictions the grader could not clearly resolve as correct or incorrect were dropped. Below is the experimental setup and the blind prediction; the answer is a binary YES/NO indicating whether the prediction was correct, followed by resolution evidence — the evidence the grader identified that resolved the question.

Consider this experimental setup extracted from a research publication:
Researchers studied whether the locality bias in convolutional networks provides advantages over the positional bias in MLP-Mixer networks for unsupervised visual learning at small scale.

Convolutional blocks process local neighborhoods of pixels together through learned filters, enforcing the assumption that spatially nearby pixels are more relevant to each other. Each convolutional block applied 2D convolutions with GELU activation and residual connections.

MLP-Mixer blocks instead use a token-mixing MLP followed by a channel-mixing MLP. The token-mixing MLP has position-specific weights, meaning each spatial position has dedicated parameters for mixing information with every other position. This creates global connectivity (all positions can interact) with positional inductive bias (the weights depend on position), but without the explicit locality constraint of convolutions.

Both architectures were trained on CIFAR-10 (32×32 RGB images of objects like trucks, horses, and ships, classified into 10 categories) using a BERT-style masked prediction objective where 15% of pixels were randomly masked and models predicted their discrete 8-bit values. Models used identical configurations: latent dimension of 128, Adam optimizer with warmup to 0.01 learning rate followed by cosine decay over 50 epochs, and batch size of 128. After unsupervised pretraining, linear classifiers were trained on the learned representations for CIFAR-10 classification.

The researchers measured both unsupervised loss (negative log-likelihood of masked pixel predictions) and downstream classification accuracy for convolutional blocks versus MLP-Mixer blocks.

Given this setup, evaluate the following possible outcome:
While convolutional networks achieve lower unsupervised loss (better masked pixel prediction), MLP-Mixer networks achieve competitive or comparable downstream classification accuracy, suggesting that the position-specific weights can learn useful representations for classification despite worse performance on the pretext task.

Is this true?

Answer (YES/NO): NO